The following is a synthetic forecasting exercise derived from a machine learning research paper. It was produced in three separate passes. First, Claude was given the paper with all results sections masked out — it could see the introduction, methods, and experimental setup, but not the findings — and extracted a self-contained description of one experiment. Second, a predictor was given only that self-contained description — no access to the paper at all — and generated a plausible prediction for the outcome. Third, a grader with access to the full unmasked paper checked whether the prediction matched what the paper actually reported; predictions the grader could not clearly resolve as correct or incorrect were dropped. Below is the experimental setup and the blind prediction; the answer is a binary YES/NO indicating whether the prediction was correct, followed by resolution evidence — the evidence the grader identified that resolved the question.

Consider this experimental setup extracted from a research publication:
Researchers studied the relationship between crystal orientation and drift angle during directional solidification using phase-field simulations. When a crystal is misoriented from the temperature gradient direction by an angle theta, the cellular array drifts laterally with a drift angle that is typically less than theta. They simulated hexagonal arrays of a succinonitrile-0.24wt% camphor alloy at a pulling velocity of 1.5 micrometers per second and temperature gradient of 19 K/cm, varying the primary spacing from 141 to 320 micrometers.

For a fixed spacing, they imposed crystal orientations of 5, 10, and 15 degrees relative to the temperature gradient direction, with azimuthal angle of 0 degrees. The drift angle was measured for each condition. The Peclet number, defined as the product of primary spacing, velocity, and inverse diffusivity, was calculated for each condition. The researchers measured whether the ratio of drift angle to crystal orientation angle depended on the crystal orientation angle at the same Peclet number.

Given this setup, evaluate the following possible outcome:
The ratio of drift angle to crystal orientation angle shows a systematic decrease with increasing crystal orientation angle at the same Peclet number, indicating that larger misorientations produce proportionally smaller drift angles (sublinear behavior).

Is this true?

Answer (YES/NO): NO